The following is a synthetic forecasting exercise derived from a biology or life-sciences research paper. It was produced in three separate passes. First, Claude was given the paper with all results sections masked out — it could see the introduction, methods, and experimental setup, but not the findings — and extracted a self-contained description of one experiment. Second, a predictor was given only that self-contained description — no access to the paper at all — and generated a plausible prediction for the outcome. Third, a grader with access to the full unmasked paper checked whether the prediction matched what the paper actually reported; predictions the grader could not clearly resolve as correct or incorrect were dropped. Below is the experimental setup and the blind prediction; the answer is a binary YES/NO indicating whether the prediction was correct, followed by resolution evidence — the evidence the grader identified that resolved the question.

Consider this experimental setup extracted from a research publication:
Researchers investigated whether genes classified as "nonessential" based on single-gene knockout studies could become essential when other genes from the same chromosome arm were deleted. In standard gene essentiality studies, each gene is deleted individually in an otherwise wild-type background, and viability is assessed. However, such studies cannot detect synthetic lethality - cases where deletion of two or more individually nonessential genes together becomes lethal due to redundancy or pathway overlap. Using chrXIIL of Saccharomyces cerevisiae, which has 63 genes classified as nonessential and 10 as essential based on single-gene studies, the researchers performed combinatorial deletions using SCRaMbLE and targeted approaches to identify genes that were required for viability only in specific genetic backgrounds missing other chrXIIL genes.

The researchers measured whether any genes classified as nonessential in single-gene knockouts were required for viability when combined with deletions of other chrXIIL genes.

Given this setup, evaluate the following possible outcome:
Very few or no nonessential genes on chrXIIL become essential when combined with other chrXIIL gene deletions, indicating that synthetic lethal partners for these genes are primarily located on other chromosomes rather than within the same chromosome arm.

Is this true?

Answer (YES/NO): YES